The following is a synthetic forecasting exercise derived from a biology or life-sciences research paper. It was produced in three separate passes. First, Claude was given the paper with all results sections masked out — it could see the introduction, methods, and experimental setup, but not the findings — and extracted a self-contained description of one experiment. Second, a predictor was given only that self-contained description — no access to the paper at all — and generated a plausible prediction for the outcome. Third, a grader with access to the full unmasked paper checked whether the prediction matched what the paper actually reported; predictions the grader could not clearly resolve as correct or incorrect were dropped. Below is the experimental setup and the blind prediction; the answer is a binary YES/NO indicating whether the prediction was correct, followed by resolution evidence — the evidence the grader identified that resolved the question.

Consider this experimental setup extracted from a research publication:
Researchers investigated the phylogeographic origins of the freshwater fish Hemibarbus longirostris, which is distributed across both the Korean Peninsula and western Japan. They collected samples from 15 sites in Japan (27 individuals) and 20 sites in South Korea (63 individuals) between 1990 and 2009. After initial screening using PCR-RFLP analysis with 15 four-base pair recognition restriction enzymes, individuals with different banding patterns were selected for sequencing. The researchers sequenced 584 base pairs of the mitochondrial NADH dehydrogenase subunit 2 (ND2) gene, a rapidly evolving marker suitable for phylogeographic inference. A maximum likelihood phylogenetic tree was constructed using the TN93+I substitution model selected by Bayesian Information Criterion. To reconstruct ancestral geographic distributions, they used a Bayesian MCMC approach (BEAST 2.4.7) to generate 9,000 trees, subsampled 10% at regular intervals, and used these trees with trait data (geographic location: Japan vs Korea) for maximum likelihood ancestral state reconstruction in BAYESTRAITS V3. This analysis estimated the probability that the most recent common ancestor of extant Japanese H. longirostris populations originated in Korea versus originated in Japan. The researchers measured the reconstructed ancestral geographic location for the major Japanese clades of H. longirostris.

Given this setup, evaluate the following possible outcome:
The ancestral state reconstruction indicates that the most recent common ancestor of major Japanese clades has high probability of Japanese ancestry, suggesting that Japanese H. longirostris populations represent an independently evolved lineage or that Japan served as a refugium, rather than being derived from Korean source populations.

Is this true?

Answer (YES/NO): NO